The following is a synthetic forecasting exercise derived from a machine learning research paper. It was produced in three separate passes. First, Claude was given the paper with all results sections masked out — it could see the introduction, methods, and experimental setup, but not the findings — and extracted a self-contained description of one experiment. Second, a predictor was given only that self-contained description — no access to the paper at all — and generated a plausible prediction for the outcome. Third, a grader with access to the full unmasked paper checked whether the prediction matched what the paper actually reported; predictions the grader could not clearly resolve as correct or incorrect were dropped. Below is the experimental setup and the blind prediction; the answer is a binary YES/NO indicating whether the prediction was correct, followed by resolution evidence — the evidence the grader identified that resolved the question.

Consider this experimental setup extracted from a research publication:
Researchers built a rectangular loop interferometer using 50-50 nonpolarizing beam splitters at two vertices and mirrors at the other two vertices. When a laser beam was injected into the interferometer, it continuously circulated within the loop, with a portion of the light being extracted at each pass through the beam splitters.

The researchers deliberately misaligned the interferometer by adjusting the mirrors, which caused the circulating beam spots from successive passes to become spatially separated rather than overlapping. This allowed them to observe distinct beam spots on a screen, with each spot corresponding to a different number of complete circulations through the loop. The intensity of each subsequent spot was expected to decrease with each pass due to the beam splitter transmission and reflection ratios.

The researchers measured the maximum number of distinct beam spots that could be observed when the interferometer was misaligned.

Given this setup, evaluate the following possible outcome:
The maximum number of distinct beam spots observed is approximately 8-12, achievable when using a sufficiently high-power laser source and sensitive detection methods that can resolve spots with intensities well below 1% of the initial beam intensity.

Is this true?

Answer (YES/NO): NO